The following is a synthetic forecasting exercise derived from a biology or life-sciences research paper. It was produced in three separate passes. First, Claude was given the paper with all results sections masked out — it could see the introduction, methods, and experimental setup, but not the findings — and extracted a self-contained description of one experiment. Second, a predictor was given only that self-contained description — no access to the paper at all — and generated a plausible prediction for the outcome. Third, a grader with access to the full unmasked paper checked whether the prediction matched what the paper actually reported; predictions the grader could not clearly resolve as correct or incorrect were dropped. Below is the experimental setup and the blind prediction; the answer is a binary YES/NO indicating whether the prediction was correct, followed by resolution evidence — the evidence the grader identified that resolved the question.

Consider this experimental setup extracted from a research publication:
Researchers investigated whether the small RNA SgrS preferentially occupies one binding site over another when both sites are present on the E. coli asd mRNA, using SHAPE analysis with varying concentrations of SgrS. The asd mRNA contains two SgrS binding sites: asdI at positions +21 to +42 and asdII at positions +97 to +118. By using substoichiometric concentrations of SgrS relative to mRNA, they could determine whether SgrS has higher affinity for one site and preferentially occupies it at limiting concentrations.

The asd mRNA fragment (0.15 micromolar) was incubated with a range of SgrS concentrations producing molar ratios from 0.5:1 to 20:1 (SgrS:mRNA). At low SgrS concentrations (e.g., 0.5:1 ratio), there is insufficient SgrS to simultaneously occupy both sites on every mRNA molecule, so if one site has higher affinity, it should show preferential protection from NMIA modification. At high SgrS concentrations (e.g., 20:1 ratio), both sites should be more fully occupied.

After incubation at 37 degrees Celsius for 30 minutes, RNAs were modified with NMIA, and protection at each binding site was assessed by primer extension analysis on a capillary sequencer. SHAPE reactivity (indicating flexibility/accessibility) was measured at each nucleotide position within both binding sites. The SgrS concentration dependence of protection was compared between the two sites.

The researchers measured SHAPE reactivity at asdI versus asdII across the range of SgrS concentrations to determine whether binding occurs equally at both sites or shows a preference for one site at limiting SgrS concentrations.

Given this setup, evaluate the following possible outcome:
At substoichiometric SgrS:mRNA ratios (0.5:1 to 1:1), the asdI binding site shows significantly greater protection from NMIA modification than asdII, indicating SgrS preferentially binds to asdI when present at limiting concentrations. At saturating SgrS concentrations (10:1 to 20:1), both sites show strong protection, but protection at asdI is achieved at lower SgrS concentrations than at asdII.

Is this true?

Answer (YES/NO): NO